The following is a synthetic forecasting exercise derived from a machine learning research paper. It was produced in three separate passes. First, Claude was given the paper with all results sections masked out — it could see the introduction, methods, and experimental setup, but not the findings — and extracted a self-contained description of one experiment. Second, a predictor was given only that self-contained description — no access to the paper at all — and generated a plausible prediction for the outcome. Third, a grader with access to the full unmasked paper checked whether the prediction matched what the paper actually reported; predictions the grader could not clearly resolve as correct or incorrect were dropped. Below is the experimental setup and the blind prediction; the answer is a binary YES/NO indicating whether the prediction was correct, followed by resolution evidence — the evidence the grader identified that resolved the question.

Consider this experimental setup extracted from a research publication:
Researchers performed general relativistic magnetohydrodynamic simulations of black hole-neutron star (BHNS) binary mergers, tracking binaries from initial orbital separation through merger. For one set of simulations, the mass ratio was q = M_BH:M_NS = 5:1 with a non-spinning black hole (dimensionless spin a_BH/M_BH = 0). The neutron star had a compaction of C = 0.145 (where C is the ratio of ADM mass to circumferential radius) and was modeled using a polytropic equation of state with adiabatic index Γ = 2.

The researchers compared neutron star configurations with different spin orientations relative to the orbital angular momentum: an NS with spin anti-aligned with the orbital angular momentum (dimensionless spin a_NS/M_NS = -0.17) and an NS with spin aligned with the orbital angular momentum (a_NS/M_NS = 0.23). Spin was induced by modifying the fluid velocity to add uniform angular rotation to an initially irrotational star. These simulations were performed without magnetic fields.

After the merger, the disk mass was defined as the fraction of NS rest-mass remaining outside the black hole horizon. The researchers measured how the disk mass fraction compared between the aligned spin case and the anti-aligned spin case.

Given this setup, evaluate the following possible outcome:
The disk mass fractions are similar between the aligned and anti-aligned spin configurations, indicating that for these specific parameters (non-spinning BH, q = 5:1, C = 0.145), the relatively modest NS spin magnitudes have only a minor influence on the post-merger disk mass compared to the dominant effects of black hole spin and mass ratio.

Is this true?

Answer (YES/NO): NO